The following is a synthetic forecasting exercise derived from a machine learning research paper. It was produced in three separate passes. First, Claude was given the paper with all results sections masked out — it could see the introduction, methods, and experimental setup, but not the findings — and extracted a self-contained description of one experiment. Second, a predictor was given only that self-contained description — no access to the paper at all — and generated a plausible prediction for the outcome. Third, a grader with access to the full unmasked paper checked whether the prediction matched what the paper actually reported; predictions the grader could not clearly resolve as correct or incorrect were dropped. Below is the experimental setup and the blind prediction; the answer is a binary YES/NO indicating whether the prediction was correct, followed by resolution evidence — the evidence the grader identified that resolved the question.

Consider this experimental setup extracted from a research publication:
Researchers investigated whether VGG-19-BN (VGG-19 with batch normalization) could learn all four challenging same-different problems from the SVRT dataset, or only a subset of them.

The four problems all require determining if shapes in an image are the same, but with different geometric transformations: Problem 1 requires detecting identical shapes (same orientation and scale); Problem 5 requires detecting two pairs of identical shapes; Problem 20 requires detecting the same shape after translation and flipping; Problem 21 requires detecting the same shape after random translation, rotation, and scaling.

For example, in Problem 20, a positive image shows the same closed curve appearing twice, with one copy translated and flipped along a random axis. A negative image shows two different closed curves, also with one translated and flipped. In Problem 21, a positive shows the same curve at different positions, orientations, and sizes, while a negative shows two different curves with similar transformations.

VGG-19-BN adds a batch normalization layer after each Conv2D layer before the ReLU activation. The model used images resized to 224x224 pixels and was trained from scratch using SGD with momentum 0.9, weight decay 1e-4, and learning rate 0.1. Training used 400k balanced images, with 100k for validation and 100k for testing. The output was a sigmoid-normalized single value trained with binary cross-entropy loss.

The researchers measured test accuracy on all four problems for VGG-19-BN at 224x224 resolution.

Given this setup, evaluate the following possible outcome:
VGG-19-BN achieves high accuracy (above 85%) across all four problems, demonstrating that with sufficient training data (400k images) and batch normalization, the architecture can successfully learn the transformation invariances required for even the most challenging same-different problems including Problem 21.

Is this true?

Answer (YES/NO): NO